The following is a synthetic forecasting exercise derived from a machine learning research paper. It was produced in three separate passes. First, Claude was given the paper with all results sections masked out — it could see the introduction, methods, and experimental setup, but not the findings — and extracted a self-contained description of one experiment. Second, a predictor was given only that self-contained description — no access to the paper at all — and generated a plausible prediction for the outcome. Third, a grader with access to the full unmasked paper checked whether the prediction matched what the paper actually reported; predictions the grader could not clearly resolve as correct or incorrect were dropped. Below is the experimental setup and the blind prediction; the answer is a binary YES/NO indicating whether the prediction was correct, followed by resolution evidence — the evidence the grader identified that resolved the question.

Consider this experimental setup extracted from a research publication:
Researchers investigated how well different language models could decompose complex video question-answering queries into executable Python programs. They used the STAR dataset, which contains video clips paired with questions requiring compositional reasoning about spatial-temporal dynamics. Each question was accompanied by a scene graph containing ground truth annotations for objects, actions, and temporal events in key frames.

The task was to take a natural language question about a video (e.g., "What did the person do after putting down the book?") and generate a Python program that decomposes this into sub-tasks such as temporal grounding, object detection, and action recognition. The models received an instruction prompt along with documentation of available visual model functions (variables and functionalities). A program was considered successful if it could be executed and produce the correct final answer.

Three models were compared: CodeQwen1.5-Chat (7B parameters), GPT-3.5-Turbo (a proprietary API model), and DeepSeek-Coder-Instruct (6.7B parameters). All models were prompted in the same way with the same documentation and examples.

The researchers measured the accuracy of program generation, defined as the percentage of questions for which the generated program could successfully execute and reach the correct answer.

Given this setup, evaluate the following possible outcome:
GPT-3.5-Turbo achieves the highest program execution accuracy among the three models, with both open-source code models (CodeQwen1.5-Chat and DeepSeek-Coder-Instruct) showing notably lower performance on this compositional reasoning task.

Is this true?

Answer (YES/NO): NO